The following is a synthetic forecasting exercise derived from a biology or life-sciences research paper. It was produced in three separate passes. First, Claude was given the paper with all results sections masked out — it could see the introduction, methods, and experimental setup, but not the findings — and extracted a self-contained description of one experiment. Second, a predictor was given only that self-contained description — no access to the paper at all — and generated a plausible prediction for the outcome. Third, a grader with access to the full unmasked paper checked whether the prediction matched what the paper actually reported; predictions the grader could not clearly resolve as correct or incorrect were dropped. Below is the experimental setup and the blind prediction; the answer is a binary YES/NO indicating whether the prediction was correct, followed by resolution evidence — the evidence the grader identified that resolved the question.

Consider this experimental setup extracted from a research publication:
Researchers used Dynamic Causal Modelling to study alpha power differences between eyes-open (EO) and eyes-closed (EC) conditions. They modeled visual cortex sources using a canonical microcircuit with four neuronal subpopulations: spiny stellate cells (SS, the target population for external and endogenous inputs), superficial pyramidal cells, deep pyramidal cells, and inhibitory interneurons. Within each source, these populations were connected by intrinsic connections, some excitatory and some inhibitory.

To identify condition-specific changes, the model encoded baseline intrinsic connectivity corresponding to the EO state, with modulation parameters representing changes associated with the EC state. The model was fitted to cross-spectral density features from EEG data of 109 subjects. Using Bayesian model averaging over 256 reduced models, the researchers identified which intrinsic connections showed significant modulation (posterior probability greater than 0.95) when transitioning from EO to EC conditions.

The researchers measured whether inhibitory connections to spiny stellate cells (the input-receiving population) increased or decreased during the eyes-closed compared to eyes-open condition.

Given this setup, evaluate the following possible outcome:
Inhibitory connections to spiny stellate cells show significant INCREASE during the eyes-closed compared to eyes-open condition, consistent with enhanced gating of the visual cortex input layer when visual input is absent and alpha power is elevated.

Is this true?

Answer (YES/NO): NO